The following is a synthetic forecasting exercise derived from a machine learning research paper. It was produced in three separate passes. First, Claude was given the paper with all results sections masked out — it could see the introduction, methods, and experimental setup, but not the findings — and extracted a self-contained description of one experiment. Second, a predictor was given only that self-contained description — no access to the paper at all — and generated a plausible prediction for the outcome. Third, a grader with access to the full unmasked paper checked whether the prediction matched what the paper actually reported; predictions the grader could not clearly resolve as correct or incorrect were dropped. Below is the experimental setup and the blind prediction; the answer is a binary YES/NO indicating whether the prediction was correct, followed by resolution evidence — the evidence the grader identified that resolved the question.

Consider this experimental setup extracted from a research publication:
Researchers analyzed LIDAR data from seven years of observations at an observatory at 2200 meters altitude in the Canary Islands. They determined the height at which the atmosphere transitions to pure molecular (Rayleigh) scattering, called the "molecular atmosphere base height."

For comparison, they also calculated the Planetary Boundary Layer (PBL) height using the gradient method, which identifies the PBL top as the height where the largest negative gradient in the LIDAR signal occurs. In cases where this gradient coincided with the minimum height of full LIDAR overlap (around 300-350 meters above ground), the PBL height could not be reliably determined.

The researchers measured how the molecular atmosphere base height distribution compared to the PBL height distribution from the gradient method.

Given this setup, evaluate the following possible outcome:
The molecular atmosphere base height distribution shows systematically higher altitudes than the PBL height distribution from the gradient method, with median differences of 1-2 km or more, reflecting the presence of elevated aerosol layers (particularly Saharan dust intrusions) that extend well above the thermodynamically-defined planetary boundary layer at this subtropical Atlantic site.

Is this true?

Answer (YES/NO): NO